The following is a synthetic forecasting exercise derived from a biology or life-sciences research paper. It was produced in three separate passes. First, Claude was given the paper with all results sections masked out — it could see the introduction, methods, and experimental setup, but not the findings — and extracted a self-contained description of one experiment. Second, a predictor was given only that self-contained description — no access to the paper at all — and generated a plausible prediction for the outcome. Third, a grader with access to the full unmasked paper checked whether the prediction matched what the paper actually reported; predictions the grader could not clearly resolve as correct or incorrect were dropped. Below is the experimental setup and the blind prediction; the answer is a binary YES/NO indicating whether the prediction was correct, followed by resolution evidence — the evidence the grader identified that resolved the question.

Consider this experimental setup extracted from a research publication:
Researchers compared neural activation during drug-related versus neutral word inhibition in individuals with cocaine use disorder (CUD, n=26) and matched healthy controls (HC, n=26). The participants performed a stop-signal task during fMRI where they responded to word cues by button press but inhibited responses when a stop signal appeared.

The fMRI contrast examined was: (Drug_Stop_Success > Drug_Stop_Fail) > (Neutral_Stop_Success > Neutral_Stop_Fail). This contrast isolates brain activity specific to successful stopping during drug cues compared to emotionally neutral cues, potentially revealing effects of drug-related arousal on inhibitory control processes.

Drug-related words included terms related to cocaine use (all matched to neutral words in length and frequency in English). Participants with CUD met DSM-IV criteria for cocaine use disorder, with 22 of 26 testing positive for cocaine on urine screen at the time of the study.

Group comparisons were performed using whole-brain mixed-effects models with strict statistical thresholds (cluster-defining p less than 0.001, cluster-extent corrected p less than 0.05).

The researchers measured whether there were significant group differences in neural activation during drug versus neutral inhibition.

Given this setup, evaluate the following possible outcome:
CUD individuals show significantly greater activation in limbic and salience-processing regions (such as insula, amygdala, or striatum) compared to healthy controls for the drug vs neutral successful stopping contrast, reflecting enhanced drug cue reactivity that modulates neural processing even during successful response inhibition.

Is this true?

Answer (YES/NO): NO